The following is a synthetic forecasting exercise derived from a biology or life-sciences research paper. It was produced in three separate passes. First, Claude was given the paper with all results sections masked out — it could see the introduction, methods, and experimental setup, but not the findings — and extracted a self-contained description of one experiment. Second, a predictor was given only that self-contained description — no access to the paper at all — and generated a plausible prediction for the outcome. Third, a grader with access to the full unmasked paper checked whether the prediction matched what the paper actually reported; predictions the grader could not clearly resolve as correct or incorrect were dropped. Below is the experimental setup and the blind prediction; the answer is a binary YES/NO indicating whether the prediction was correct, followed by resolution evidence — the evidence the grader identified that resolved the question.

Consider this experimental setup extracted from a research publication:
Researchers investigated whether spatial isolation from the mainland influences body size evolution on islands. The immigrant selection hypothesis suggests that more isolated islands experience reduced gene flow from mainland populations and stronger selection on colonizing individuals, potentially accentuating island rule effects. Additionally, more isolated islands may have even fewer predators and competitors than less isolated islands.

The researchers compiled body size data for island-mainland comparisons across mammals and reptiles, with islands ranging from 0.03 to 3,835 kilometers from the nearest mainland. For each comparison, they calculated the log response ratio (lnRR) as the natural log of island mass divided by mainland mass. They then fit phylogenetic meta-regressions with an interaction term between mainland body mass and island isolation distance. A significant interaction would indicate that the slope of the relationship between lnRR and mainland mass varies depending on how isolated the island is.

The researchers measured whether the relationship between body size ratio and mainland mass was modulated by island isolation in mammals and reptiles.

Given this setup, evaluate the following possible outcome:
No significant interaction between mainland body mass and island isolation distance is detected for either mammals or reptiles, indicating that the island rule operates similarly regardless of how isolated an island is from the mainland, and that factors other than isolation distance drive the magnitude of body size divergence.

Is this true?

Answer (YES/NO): NO